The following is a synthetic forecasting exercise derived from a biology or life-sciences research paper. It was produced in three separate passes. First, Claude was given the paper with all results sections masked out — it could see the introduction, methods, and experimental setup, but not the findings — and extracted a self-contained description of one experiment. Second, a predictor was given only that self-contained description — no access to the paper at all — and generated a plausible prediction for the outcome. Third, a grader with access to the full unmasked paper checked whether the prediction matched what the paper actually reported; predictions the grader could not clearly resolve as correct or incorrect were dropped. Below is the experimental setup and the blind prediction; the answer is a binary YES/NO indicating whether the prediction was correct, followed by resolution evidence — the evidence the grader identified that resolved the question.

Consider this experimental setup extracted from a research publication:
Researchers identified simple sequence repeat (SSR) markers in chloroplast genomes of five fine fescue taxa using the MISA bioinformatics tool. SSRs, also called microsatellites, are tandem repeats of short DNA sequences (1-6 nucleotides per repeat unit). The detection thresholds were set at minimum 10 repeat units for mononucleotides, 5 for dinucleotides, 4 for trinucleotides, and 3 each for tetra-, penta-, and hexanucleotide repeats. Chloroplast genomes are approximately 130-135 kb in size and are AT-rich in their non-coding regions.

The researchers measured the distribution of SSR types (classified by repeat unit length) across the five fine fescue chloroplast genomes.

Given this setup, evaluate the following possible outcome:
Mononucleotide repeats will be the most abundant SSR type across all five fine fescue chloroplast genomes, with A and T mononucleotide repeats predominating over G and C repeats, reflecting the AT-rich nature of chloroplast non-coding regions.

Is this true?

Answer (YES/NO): YES